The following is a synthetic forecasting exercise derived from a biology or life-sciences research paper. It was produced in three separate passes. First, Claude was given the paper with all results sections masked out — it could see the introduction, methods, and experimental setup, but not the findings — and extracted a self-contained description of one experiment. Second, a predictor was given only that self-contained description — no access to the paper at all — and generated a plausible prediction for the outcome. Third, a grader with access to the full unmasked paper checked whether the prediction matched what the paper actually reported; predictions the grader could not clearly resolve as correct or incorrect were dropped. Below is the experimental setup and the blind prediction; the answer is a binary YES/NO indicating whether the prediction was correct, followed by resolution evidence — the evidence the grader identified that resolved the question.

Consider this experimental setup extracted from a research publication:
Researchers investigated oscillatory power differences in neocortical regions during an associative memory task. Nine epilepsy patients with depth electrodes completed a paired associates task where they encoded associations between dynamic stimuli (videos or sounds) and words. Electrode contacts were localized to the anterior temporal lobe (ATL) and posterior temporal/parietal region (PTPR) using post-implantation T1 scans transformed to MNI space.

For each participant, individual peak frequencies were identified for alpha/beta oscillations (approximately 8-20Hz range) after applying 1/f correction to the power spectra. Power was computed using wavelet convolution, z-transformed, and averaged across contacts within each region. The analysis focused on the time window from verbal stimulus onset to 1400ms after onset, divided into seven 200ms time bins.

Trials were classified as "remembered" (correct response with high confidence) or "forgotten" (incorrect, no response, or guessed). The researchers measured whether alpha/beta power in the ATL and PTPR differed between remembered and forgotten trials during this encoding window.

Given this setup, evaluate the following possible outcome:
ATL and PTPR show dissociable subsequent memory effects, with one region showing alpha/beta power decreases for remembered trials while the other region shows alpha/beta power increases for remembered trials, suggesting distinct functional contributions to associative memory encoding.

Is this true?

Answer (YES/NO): NO